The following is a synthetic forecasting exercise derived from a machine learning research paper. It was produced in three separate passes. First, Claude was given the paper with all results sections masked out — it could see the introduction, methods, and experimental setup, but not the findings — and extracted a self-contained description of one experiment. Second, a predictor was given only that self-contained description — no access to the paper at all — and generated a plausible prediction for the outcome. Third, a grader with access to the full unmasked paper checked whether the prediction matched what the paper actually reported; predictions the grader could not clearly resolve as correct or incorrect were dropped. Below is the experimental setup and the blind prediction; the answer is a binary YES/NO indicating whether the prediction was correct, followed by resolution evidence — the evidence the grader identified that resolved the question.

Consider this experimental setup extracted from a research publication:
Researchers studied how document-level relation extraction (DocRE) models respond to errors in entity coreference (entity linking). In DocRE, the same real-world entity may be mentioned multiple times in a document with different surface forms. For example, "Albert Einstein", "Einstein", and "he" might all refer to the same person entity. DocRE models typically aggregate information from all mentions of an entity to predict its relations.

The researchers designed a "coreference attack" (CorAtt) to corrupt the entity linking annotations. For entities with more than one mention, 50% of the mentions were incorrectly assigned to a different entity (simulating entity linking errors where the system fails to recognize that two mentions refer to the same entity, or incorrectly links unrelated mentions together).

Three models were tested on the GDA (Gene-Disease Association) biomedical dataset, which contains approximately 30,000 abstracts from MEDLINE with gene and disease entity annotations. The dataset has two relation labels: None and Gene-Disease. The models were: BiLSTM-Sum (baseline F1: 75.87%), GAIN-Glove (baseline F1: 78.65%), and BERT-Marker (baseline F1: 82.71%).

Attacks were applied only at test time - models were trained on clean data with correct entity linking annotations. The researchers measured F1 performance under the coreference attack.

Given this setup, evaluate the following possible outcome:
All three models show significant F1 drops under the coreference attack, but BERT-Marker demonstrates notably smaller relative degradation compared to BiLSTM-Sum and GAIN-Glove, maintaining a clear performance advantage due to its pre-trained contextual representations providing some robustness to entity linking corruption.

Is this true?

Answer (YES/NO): NO